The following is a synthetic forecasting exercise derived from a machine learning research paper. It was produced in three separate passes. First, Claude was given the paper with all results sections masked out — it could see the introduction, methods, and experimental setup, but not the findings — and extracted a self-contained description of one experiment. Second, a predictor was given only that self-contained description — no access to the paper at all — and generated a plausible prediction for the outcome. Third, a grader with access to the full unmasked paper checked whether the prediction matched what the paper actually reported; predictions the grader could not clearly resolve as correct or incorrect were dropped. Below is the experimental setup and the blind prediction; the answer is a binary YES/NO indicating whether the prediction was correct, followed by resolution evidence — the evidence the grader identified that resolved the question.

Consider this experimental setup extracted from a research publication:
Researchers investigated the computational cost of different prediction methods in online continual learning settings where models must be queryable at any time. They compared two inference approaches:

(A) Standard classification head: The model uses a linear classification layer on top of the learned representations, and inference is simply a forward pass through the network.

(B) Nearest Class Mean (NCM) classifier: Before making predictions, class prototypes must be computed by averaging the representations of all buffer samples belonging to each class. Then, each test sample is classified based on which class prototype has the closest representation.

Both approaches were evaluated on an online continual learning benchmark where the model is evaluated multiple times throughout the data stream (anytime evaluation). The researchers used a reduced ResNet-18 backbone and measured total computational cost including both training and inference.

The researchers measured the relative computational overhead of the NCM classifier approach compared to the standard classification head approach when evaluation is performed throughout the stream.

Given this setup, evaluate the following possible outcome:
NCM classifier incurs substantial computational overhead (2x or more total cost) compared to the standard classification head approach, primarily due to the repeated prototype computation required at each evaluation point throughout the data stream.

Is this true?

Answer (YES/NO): YES